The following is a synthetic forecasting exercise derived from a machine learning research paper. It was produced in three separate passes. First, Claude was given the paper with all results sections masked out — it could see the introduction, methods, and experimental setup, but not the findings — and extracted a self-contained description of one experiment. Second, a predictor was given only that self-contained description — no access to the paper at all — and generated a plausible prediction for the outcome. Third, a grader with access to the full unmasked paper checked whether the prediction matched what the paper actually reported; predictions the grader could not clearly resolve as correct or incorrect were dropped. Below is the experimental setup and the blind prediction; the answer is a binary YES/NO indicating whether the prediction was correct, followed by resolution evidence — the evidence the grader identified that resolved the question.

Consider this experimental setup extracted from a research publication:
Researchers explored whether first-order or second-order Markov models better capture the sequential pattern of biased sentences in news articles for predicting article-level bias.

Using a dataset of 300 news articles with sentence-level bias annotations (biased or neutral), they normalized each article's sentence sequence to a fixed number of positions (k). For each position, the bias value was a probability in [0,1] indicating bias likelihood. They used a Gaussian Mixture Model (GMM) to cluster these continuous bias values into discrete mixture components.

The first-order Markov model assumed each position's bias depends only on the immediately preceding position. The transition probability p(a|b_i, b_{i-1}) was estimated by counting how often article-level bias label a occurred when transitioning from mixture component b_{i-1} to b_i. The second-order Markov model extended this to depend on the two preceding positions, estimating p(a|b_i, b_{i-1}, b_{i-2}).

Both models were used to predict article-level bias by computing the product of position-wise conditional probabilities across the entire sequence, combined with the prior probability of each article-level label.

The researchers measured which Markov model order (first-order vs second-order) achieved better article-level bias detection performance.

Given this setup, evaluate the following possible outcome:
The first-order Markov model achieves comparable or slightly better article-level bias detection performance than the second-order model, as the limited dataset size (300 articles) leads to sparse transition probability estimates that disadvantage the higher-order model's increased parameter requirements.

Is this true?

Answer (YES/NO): YES